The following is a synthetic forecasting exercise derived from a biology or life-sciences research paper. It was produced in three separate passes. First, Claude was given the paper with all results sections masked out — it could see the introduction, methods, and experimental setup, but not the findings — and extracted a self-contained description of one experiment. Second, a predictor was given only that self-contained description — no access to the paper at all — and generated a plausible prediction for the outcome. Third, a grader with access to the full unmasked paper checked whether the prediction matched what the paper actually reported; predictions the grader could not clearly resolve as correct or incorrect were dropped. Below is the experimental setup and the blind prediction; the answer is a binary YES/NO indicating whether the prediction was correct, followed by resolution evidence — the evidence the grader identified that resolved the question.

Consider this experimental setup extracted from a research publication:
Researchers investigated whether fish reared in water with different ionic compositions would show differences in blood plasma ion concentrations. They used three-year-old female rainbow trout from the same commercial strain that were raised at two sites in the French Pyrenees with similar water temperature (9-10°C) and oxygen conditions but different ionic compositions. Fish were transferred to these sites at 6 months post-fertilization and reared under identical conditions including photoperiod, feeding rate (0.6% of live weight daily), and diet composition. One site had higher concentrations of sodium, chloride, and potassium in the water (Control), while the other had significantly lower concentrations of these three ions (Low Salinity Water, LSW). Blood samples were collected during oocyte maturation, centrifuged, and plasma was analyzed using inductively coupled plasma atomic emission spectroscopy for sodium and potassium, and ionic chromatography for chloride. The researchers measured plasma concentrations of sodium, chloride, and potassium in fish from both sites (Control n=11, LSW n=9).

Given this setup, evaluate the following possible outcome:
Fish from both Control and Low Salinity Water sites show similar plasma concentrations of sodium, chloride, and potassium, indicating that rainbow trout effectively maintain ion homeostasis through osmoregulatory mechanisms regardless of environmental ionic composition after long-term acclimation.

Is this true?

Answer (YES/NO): NO